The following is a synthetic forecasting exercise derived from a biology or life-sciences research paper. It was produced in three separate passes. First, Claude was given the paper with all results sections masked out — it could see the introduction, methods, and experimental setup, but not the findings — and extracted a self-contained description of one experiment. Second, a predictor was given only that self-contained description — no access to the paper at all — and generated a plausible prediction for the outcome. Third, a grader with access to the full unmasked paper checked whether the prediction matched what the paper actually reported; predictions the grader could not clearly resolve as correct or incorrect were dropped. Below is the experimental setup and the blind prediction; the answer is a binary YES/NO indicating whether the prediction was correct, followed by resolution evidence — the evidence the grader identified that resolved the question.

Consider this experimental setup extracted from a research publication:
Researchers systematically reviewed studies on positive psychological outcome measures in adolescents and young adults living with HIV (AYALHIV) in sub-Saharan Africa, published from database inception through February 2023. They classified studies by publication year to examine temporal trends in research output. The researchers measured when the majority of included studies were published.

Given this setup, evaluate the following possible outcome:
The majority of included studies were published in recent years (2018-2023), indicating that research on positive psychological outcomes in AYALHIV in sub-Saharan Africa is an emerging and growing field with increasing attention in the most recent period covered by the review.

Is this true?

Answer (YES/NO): YES